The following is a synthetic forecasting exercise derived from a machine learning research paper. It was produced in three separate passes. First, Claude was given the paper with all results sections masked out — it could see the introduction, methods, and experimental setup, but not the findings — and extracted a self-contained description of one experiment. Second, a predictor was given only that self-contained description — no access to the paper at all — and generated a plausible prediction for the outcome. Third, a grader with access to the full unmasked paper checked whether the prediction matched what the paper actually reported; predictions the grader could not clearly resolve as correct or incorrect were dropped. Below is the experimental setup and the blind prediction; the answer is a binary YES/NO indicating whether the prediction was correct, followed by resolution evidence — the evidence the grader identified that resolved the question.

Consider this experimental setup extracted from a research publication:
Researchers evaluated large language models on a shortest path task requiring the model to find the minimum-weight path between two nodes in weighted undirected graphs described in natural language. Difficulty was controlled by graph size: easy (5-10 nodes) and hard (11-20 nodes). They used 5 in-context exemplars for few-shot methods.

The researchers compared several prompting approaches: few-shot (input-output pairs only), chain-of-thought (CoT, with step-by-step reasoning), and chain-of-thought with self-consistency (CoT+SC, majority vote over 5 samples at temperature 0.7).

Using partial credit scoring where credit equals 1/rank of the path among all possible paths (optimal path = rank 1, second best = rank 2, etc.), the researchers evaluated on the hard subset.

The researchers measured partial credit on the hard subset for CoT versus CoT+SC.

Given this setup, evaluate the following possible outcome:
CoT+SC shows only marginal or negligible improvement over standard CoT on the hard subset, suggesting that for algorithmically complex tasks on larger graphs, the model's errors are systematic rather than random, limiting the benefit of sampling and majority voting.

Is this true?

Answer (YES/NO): NO